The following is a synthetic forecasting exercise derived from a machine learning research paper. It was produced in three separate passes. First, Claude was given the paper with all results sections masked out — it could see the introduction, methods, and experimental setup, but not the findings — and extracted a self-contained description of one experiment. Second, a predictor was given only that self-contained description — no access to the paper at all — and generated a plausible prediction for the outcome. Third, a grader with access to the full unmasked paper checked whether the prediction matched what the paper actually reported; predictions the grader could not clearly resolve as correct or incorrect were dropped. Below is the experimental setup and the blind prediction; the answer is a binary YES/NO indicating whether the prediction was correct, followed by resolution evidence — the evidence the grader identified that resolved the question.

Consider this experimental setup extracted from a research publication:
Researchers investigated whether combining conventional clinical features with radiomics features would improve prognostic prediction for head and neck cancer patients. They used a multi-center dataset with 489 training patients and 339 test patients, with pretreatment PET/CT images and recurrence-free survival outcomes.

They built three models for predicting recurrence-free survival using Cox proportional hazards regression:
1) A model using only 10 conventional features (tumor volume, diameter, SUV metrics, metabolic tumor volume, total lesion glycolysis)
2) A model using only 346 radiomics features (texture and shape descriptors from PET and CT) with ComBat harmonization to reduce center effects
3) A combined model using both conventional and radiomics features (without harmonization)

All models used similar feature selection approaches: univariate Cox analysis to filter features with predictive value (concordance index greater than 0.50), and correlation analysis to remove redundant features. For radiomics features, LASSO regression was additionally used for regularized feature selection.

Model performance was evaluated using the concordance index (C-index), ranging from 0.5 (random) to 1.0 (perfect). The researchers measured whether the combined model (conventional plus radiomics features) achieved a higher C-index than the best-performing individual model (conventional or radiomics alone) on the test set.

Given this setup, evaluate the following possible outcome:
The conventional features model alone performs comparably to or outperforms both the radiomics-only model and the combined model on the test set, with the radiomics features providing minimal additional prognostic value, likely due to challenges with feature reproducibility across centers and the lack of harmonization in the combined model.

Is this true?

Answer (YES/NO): YES